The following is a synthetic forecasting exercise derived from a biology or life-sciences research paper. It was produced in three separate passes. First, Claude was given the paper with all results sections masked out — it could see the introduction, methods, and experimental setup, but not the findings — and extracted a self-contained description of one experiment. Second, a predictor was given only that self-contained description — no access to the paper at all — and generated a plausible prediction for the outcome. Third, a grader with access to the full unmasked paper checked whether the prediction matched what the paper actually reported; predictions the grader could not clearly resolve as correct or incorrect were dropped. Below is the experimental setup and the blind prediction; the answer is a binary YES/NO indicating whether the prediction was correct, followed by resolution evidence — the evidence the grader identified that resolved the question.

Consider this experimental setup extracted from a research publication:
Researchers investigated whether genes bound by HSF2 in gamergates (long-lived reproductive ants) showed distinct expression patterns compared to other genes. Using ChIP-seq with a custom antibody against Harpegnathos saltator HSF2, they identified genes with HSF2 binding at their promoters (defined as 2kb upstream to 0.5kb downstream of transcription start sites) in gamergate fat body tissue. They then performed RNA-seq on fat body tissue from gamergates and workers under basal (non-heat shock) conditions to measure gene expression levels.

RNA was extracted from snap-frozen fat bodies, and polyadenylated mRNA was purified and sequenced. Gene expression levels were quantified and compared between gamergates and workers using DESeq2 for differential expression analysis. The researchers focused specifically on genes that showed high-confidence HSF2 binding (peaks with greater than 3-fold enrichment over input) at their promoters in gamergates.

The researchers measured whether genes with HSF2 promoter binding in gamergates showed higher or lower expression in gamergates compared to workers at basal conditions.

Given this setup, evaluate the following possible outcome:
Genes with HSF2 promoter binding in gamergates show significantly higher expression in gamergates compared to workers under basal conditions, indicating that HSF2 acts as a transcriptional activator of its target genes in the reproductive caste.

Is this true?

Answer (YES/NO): YES